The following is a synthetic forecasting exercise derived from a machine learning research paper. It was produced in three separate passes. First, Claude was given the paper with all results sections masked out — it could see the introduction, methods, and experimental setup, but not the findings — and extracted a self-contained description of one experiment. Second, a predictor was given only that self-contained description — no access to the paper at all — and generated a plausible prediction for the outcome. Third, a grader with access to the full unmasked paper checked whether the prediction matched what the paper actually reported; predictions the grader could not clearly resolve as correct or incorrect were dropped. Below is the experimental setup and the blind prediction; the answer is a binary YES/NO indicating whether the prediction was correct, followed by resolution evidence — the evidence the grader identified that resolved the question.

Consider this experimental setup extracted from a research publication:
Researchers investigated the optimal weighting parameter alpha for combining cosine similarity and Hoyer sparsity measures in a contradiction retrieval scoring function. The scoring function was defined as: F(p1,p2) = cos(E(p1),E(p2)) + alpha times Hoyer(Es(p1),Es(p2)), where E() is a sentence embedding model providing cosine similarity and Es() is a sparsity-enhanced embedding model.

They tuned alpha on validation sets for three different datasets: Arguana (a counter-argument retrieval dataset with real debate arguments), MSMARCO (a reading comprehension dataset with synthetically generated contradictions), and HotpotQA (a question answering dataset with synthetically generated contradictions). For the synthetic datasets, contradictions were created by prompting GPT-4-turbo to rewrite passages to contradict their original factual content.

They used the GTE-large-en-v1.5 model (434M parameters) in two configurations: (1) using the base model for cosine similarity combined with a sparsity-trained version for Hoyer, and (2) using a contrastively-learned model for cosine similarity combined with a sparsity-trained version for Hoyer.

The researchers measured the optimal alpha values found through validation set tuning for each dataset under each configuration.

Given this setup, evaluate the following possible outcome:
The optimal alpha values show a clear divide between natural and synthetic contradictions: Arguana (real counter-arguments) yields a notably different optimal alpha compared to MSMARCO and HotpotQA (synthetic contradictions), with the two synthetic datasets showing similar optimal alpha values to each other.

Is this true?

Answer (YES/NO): NO